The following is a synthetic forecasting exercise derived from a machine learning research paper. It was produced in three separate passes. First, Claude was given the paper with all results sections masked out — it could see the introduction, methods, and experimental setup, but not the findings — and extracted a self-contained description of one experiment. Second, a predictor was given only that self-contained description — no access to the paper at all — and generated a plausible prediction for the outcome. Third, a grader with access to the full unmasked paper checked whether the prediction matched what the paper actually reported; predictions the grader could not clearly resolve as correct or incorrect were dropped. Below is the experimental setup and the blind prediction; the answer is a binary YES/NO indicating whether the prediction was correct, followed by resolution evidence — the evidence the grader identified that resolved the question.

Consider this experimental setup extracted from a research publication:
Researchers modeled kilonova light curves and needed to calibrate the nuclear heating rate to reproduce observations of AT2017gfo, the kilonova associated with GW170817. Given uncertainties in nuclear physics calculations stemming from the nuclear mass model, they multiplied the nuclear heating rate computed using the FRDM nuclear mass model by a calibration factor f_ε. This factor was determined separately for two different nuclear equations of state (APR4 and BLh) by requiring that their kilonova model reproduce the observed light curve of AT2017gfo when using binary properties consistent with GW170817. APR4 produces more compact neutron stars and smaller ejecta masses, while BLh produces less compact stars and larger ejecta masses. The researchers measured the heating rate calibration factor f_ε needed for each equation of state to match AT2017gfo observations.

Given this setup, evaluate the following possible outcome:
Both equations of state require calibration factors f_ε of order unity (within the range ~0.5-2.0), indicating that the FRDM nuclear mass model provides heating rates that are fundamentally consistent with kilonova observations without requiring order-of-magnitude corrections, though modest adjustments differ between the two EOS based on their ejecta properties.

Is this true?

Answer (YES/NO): NO